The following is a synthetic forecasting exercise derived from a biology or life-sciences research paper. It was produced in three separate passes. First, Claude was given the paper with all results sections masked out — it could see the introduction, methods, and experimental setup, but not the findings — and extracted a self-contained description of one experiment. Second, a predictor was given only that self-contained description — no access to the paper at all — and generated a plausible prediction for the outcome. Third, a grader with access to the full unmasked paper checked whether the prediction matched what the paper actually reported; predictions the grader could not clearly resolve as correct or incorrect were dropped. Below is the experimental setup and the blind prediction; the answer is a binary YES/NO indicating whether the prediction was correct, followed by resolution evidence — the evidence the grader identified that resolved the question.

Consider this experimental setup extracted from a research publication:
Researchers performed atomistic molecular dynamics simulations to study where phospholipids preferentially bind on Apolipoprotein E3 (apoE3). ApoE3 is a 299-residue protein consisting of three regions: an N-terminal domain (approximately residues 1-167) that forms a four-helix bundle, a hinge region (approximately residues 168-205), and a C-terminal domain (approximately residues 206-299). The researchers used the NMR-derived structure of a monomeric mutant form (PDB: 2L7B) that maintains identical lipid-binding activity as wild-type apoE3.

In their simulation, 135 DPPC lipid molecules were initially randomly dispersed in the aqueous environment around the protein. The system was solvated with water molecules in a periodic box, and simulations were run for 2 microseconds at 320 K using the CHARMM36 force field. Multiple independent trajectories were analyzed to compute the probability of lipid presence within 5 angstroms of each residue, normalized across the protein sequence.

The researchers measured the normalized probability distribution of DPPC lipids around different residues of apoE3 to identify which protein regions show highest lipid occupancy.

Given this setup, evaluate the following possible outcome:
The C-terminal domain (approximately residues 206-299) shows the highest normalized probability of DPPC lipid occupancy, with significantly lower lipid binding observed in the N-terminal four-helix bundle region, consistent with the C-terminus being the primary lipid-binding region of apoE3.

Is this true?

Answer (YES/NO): YES